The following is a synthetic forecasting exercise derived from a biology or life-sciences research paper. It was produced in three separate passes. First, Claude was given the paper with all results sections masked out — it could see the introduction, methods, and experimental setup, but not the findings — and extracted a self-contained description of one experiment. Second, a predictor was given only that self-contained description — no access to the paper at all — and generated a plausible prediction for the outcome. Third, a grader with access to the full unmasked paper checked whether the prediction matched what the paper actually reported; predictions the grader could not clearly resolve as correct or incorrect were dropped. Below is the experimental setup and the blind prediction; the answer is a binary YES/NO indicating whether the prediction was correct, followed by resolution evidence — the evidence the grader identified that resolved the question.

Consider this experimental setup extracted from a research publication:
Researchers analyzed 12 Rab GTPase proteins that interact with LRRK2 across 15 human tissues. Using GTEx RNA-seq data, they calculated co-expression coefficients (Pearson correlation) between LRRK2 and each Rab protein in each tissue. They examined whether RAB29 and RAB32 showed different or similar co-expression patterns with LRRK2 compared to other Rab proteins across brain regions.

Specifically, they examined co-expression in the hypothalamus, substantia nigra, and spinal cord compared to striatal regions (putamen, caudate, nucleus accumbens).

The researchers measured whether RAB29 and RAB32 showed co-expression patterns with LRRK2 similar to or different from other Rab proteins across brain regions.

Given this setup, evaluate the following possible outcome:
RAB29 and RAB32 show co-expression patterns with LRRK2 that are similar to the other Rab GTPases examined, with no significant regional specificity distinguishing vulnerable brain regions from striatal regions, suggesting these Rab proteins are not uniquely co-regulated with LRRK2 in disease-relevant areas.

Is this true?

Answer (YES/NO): NO